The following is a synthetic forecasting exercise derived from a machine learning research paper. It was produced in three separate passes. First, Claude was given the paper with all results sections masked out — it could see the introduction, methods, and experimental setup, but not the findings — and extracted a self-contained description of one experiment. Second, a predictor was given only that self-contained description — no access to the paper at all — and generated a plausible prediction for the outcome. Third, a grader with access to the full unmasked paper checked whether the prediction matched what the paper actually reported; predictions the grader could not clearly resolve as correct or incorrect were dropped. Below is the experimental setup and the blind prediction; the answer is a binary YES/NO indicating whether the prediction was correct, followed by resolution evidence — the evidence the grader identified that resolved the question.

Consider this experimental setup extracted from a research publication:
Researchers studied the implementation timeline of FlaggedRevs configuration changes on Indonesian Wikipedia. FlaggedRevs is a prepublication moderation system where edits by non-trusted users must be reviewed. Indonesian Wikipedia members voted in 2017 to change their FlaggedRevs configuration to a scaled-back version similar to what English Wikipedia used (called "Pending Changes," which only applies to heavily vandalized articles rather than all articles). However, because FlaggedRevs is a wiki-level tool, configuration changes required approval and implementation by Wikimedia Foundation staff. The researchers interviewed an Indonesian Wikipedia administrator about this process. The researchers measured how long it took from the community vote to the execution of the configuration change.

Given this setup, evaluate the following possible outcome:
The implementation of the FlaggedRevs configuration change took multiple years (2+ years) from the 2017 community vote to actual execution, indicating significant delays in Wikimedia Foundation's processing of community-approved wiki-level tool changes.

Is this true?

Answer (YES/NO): YES